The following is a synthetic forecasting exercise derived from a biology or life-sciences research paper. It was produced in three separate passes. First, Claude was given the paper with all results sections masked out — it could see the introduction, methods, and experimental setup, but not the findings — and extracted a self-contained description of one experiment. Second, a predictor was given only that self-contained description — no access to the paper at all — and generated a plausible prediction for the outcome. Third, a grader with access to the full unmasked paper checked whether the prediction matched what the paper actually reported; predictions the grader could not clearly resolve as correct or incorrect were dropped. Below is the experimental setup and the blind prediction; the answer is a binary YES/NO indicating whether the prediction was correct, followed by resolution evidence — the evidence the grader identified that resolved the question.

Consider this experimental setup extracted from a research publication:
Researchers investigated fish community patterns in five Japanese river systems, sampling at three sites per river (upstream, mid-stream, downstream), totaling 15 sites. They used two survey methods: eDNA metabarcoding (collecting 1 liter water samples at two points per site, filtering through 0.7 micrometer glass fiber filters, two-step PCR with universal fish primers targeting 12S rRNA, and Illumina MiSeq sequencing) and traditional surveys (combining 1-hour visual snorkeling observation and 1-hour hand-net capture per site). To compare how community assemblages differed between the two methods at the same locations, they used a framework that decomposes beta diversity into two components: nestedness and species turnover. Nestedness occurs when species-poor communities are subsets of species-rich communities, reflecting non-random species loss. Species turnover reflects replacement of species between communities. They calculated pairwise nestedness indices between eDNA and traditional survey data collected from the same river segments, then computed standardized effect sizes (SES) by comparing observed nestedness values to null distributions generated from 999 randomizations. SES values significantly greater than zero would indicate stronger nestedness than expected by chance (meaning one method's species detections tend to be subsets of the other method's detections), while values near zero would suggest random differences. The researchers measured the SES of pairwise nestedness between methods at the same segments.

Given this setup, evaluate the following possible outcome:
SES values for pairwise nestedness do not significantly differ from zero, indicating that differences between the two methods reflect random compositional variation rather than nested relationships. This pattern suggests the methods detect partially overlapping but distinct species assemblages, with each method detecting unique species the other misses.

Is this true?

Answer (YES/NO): NO